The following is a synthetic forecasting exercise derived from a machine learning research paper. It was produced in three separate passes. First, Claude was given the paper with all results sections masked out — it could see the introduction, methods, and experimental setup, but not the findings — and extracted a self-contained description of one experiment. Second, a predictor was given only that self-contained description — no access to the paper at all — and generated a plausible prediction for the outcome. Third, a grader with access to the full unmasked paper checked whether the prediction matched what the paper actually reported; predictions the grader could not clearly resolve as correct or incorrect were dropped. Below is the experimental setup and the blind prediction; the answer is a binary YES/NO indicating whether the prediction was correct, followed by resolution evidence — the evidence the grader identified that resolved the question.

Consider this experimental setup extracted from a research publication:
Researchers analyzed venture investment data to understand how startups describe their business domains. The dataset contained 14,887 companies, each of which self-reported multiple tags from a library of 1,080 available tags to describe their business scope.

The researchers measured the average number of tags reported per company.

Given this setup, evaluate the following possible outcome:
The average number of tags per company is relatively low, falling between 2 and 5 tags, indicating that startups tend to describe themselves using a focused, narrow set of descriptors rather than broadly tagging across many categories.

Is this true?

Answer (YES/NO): YES